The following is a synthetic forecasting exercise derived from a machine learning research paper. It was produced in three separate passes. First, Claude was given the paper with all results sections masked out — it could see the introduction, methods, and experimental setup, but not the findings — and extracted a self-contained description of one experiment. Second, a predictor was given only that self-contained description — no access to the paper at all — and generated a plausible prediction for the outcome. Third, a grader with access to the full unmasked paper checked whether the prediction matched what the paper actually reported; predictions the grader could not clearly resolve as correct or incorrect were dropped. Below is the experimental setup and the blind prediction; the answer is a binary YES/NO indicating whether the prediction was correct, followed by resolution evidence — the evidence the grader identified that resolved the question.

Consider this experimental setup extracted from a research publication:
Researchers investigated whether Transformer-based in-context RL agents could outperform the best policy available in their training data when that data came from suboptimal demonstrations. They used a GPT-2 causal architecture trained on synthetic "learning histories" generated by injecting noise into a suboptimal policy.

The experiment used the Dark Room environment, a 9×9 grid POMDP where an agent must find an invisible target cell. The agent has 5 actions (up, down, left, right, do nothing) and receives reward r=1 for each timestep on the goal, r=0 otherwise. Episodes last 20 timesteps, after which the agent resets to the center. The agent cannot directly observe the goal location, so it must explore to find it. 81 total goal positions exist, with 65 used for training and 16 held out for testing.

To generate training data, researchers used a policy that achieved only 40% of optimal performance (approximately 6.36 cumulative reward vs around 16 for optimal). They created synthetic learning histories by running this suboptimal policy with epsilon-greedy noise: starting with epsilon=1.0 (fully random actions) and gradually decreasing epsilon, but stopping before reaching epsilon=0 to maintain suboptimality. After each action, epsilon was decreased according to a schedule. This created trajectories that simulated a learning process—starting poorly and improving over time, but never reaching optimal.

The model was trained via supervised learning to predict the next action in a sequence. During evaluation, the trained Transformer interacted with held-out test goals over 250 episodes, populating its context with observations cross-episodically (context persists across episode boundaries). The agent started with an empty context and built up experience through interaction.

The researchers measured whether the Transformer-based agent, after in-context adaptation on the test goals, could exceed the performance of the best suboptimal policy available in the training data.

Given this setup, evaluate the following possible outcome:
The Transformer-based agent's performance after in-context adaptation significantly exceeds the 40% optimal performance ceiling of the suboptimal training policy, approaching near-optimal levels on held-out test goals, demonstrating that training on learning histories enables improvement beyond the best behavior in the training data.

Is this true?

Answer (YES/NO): YES